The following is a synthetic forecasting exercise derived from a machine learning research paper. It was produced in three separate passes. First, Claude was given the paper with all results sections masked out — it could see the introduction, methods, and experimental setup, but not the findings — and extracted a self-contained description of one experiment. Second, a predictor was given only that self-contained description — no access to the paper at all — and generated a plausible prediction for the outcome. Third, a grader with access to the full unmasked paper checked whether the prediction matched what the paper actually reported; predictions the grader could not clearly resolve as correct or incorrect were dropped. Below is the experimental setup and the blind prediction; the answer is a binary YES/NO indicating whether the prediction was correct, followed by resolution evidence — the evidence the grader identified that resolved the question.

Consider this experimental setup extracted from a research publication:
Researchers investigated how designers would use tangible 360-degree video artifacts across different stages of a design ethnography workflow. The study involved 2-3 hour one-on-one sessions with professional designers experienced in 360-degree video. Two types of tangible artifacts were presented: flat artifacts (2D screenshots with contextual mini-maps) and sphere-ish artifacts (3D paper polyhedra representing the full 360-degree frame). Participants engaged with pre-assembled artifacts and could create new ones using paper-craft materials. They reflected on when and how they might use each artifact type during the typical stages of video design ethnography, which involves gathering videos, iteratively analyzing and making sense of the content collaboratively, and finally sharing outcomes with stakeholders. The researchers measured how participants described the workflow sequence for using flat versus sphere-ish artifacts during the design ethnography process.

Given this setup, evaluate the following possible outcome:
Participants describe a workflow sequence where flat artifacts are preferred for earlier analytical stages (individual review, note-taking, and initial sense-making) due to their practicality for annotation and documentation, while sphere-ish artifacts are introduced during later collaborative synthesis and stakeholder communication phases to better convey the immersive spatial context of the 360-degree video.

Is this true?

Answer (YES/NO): NO